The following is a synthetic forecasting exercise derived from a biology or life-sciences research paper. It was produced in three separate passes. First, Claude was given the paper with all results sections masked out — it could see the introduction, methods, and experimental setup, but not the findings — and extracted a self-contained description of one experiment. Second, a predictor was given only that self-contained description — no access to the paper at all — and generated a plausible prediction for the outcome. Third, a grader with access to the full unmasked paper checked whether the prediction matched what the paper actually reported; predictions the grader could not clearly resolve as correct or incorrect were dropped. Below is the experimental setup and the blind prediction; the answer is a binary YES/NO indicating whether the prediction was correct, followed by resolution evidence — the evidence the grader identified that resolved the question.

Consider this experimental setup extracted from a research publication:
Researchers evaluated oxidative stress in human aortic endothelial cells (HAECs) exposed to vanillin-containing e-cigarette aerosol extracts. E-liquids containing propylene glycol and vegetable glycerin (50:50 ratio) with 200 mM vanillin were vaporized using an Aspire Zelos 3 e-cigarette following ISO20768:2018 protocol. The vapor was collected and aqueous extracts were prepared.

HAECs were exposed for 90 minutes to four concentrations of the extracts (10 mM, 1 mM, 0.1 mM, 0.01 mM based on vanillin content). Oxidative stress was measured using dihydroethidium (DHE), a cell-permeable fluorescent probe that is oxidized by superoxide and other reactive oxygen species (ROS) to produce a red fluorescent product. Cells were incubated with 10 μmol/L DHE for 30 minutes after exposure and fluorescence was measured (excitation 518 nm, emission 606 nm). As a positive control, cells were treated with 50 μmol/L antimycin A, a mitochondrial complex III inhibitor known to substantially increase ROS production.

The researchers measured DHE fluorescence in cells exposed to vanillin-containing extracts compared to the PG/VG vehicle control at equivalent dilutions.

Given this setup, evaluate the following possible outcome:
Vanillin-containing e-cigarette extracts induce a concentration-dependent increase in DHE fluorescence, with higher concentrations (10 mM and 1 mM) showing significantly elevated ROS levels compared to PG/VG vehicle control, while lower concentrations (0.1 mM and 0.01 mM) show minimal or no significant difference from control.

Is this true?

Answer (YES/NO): NO